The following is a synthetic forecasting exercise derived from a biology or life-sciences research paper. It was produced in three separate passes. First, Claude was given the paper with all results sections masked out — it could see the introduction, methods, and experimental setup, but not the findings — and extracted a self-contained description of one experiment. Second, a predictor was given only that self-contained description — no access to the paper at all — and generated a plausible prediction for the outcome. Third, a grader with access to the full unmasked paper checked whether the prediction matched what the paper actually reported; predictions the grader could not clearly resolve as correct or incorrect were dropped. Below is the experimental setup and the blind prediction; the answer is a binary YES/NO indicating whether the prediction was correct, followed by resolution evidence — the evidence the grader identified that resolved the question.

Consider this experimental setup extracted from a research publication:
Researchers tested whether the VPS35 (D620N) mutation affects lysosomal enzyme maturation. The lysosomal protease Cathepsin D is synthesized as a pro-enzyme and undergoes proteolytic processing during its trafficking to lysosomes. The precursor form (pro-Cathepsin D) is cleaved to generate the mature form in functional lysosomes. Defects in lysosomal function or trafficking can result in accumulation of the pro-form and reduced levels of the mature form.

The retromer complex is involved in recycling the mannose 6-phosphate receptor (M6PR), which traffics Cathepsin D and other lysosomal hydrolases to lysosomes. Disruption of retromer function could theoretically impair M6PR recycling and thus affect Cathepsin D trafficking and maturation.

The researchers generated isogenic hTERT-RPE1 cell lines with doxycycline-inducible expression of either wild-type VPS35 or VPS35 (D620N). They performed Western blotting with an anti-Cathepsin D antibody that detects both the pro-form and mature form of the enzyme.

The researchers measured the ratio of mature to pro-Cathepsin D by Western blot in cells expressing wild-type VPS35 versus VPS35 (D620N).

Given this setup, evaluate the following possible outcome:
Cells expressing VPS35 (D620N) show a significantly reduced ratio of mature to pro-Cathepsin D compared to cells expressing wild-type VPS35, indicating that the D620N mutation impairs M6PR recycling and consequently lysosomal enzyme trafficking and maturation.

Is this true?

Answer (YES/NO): NO